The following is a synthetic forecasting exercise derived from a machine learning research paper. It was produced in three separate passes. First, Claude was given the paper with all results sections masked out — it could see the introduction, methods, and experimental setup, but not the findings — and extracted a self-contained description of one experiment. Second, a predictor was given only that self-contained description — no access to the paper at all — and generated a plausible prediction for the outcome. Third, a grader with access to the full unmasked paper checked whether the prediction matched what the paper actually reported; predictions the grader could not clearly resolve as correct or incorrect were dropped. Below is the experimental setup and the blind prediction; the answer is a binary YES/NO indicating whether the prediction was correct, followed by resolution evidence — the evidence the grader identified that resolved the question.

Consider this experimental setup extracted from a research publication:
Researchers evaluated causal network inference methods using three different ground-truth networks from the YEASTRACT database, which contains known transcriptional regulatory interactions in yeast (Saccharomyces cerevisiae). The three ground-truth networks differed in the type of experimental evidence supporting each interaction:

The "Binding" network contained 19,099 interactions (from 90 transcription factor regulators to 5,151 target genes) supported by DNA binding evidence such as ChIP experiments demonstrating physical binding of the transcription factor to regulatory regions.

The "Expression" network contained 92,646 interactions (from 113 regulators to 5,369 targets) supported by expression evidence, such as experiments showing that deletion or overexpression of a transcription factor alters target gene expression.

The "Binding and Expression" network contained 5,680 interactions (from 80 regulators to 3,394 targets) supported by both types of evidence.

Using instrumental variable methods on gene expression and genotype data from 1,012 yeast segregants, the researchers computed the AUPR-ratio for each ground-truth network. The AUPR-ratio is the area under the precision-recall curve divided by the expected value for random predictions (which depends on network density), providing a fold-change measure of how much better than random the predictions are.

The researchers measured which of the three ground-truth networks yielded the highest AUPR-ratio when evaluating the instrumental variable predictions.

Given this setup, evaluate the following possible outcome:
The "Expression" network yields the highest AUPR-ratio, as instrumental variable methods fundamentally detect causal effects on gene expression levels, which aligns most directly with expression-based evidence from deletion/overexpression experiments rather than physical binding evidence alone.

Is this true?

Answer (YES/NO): NO